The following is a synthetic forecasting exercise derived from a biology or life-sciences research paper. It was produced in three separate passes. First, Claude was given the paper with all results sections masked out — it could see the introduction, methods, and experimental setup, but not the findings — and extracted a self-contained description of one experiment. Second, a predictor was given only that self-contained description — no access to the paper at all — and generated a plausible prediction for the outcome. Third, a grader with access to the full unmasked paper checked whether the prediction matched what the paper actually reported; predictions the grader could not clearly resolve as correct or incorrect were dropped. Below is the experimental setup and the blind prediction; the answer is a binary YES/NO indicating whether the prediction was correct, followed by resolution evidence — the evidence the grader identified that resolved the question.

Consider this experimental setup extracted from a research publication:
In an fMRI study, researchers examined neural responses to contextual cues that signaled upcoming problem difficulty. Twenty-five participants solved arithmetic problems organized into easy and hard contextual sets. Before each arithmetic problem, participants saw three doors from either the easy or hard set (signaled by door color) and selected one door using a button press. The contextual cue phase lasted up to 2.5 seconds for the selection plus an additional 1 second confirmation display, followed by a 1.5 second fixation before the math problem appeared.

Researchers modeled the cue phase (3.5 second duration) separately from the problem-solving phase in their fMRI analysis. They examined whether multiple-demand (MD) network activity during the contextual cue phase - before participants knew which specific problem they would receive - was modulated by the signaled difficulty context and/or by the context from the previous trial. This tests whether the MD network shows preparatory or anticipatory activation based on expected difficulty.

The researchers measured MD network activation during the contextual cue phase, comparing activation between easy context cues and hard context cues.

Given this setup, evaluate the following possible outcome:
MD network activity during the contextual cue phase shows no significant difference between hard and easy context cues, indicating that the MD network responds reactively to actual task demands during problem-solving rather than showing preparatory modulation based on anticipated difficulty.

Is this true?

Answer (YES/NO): NO